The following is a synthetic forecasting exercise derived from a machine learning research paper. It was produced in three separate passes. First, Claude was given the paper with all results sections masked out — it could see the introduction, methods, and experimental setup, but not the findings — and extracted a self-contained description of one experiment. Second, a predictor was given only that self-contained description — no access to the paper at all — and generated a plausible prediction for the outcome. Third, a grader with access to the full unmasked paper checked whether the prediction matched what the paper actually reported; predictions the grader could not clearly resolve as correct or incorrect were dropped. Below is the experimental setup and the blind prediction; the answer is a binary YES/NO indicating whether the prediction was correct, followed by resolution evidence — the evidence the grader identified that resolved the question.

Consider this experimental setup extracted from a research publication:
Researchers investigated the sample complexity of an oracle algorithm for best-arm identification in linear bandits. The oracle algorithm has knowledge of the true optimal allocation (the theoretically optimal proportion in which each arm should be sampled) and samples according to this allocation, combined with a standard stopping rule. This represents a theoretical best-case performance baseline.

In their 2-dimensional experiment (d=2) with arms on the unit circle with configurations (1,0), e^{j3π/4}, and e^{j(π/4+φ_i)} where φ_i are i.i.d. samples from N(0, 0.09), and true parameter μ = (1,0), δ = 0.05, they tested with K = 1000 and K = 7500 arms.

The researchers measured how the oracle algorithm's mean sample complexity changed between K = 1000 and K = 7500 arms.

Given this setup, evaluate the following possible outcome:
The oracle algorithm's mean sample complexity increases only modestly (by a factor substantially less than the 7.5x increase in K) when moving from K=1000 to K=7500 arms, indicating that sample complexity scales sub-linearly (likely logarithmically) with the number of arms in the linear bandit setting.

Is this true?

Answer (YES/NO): YES